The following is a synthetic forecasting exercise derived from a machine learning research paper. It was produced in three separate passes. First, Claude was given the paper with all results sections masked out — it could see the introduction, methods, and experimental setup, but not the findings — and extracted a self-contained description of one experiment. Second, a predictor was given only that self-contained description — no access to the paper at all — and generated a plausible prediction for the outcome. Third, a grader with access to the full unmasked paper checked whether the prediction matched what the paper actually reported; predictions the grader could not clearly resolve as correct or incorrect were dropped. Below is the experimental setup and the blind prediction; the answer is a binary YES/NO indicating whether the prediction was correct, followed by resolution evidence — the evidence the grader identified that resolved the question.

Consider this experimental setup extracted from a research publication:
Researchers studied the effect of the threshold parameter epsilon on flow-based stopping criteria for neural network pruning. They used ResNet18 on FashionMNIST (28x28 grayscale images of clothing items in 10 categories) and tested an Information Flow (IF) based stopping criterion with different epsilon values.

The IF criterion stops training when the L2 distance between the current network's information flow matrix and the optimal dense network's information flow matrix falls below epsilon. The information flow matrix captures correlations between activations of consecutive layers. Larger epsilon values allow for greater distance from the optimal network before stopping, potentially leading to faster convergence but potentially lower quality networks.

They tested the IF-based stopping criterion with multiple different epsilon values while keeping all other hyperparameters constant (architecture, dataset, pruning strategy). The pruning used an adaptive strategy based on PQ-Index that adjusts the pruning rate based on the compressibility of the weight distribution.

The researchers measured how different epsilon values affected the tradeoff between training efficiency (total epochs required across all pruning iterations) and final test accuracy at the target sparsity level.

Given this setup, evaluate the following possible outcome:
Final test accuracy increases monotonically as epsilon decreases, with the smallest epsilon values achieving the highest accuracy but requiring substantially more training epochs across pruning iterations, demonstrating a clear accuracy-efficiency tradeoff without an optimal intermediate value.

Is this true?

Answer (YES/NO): NO